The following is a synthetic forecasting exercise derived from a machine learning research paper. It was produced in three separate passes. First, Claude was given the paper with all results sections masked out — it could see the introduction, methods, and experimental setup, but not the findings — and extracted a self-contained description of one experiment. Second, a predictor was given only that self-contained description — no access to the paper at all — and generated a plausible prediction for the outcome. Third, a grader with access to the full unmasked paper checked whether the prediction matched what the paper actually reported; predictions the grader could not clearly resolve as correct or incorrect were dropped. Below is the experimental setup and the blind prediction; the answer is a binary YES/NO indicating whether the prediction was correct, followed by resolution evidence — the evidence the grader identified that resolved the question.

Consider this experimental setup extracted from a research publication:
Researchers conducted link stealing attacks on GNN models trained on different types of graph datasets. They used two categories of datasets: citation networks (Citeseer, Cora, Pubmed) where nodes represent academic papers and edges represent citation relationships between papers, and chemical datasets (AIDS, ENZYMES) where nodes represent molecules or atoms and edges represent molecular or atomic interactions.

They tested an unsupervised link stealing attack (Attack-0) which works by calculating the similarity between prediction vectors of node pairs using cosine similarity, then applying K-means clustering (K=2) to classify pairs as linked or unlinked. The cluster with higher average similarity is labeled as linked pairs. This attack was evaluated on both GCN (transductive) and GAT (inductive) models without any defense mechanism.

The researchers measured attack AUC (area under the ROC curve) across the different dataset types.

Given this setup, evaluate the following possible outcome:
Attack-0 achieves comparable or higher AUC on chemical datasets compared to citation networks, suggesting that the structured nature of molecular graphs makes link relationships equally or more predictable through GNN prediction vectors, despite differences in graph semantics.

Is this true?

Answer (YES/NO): NO